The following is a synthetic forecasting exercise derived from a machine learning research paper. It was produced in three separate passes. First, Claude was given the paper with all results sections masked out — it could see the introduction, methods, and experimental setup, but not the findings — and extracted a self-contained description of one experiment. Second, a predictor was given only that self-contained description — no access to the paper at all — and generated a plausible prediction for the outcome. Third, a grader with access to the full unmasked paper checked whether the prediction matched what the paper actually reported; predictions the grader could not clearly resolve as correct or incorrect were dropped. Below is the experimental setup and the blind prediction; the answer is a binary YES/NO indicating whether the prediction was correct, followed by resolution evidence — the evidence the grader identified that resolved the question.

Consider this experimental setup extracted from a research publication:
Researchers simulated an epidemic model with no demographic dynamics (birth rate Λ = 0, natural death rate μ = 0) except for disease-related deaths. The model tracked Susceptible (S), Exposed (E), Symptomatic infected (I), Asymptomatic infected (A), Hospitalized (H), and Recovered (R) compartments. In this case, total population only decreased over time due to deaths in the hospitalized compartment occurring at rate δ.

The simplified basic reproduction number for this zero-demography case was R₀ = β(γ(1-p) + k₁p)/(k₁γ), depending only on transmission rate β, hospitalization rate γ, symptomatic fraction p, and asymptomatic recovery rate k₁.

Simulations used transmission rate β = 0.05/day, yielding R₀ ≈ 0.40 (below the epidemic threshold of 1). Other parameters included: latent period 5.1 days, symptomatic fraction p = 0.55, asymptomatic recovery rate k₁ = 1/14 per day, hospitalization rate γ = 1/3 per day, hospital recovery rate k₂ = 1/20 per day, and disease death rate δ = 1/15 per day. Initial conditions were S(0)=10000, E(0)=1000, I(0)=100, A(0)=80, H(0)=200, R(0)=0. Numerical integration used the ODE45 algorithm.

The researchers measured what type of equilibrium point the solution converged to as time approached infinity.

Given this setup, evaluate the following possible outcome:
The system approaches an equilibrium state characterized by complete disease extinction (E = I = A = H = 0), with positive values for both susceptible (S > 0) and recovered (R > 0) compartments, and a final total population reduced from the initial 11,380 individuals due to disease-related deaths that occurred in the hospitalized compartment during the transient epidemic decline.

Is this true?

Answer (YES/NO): YES